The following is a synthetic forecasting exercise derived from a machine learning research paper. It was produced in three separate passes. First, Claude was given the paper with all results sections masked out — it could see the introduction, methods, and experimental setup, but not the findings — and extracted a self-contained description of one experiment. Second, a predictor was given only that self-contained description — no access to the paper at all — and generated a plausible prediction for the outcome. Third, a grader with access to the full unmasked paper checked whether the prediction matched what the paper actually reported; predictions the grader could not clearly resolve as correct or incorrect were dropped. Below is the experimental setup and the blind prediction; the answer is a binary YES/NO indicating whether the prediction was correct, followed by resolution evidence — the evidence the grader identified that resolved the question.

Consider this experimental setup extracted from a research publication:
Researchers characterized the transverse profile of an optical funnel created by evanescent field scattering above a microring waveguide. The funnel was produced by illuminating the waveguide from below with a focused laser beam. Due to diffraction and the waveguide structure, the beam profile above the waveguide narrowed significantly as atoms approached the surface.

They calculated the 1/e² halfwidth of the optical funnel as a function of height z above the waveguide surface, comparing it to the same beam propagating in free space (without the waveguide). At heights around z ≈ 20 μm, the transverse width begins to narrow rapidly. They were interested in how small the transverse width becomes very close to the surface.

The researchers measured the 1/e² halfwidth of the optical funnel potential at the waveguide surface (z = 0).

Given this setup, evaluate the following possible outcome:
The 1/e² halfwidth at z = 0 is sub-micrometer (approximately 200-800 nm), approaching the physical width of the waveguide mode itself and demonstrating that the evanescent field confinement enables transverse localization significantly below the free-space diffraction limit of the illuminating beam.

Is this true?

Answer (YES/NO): YES